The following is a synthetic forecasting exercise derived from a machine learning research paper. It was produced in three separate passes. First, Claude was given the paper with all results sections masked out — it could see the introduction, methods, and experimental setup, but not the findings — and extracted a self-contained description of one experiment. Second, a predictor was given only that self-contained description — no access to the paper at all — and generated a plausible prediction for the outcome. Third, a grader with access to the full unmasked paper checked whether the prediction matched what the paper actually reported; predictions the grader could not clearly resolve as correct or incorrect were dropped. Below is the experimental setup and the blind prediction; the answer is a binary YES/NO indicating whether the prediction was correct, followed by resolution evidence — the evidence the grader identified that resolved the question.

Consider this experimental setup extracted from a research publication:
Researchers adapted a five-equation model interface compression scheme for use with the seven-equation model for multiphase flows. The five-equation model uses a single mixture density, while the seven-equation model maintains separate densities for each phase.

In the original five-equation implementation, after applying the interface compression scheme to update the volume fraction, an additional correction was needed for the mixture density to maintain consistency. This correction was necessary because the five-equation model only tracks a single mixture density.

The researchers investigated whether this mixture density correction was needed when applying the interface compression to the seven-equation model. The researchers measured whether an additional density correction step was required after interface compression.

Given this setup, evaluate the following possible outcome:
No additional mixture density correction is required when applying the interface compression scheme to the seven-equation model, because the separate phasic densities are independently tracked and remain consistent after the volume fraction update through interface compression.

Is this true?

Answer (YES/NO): YES